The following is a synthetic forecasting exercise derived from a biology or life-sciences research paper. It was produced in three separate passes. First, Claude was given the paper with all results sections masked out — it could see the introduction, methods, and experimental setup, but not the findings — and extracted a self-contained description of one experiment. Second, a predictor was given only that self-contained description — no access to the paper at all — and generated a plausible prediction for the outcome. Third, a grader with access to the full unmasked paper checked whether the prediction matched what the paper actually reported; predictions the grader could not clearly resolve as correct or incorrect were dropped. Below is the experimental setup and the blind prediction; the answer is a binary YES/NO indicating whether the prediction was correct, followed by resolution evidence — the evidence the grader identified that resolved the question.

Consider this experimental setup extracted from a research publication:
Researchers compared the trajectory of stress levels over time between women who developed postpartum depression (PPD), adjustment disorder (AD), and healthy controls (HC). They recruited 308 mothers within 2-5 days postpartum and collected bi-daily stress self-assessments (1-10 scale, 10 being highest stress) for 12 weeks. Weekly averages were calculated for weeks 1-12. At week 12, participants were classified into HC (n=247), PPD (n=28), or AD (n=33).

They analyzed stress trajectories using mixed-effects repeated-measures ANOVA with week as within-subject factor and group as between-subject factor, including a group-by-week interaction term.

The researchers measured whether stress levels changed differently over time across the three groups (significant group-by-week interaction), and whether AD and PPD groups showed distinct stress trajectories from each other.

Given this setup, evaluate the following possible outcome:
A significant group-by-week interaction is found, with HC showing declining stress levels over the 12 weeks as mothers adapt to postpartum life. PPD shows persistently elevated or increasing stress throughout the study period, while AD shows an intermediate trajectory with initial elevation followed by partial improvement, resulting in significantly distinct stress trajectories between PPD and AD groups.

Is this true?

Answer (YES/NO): YES